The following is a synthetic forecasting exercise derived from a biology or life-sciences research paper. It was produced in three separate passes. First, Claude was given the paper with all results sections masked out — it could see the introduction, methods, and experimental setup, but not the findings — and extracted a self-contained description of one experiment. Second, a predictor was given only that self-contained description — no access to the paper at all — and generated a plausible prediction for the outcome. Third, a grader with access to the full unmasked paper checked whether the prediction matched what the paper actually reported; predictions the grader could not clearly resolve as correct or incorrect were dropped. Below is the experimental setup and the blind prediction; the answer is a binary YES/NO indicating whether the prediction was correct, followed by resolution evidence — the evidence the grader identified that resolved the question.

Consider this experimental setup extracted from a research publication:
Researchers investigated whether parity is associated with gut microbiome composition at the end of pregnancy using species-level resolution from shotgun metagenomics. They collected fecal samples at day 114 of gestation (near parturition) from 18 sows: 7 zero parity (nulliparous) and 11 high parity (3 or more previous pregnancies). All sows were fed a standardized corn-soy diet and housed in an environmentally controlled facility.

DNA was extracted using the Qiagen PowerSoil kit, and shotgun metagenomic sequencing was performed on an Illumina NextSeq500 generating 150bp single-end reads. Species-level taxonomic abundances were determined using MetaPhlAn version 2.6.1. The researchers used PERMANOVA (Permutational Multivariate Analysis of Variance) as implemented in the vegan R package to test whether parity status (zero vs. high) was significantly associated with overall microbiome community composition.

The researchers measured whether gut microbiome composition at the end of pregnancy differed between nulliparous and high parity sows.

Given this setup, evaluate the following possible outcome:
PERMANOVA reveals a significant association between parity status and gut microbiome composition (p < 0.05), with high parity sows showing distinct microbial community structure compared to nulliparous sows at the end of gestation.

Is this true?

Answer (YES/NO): YES